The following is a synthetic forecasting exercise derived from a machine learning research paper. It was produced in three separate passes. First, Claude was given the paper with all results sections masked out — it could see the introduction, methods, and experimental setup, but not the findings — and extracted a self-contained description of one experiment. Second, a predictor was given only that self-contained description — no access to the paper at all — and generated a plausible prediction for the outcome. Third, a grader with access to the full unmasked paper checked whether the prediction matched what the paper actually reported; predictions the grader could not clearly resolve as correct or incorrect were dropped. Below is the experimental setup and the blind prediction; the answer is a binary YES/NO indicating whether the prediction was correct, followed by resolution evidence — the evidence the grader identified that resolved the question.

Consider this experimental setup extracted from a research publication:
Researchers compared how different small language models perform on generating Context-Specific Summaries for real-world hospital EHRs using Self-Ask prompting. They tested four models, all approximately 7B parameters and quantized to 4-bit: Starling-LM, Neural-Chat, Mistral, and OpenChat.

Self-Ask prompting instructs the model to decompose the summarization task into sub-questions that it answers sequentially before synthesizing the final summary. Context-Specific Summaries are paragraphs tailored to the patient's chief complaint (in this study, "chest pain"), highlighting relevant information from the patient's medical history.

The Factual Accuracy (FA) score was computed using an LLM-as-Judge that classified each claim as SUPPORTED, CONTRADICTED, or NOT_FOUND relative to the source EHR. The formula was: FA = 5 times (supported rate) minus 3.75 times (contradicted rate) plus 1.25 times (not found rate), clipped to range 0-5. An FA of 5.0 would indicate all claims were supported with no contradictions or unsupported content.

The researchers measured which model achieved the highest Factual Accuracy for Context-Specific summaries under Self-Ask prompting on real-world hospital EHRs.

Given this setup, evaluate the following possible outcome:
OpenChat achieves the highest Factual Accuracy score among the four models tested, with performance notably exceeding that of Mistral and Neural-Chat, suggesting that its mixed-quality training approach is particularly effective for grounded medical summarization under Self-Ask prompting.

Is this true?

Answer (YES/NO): NO